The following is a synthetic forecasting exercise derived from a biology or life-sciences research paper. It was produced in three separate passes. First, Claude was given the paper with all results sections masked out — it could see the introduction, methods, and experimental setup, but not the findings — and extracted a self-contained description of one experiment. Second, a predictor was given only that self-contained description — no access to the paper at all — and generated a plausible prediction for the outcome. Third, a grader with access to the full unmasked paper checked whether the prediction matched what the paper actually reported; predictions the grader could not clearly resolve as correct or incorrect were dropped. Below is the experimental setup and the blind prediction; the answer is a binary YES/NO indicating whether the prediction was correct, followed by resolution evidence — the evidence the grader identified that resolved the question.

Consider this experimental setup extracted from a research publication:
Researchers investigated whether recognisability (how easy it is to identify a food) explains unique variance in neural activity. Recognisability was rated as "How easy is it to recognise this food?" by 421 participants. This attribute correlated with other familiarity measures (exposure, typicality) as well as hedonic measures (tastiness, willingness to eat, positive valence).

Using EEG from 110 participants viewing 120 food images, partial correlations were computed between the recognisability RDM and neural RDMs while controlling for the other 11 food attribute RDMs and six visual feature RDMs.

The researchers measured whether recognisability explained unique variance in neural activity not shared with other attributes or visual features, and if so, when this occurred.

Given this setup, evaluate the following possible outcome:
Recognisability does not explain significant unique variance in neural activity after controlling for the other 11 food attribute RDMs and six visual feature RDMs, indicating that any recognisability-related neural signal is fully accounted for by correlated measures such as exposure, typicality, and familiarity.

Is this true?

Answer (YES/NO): NO